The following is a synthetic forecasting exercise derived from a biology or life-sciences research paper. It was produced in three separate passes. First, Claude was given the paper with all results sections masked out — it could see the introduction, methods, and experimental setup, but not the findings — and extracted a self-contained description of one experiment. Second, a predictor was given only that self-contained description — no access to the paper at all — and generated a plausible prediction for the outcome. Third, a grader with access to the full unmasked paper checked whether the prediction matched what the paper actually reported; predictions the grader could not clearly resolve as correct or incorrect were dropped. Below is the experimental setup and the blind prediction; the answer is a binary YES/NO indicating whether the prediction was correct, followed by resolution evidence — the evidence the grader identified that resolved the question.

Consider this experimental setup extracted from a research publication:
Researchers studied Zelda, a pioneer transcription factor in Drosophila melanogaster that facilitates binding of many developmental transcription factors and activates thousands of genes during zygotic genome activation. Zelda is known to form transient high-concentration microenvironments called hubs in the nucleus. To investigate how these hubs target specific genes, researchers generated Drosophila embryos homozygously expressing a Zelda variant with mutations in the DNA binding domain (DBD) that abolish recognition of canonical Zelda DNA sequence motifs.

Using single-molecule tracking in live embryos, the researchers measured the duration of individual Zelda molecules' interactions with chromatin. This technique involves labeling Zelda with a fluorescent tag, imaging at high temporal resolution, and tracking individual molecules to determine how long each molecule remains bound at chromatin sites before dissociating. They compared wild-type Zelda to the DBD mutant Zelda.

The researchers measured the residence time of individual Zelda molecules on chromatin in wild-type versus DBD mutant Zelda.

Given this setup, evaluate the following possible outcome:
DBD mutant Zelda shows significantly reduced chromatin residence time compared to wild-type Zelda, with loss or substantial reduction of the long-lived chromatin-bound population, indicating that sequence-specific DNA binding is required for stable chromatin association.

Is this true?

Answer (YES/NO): YES